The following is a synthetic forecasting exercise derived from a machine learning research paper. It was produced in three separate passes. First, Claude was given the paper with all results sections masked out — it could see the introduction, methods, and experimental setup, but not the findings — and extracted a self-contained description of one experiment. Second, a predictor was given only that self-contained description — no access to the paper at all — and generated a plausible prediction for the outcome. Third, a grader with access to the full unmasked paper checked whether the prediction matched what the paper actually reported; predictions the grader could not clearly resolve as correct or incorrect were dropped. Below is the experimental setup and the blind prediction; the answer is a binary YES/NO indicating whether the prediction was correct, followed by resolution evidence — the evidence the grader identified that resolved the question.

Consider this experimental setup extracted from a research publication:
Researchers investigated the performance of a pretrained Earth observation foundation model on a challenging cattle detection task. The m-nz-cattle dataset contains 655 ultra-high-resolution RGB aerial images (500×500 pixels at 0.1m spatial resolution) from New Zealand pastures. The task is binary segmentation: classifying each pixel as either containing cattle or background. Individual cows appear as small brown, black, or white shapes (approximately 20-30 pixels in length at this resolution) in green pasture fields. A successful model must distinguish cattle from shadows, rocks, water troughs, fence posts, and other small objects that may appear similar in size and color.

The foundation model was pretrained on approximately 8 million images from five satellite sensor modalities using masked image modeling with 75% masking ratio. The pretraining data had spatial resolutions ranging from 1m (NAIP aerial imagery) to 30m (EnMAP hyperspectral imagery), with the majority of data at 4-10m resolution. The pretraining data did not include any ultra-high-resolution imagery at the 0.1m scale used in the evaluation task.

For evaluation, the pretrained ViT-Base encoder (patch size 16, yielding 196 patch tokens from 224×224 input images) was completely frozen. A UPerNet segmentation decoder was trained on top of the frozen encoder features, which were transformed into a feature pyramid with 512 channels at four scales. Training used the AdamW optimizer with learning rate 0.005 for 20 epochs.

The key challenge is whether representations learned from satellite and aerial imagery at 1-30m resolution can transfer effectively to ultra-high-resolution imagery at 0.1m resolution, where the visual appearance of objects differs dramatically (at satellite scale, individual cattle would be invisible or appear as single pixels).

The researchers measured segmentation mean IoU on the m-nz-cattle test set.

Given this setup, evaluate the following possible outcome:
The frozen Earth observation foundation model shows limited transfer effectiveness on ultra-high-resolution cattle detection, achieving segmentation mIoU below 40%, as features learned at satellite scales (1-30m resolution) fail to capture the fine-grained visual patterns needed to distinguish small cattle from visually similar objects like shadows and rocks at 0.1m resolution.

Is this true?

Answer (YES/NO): NO